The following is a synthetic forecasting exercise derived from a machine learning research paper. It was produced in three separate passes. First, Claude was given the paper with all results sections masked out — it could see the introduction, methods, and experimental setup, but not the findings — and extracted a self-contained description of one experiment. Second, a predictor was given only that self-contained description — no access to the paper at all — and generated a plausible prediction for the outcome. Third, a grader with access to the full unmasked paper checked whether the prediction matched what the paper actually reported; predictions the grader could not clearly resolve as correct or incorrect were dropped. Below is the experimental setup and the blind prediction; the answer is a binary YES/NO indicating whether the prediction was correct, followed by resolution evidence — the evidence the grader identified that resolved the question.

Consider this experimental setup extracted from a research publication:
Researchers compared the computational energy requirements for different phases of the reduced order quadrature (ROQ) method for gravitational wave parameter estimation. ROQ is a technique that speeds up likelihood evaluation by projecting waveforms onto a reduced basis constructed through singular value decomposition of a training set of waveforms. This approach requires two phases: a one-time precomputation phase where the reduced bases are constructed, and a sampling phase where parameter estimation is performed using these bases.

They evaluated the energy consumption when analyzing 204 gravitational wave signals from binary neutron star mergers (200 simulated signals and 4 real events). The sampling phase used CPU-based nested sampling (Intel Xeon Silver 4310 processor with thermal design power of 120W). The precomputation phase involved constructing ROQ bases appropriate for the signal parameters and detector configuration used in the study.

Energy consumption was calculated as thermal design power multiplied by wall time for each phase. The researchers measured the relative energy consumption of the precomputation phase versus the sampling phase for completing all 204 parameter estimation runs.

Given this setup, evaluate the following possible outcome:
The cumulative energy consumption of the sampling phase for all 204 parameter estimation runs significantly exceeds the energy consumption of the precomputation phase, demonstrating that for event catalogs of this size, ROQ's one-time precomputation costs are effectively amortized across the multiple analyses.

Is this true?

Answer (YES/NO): NO